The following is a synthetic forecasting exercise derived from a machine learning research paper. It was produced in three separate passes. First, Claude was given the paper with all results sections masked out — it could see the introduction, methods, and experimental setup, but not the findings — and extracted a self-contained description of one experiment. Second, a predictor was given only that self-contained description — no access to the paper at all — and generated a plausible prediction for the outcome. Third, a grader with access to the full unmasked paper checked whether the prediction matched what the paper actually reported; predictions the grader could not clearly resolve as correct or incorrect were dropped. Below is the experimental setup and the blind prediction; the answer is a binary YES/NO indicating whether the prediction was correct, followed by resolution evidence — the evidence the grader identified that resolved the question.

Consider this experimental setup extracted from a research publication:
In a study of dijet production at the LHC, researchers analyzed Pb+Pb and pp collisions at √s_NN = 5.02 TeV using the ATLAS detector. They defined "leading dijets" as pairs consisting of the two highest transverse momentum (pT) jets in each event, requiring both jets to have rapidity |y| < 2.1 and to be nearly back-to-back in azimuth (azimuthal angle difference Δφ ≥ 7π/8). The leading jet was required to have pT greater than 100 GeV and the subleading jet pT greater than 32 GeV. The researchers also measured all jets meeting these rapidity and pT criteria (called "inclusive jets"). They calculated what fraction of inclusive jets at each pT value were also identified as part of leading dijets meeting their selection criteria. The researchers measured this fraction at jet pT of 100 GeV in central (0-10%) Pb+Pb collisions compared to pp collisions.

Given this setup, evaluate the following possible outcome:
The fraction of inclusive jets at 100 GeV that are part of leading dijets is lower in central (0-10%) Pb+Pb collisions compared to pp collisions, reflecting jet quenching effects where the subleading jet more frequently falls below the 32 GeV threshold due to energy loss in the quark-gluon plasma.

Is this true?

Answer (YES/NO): YES